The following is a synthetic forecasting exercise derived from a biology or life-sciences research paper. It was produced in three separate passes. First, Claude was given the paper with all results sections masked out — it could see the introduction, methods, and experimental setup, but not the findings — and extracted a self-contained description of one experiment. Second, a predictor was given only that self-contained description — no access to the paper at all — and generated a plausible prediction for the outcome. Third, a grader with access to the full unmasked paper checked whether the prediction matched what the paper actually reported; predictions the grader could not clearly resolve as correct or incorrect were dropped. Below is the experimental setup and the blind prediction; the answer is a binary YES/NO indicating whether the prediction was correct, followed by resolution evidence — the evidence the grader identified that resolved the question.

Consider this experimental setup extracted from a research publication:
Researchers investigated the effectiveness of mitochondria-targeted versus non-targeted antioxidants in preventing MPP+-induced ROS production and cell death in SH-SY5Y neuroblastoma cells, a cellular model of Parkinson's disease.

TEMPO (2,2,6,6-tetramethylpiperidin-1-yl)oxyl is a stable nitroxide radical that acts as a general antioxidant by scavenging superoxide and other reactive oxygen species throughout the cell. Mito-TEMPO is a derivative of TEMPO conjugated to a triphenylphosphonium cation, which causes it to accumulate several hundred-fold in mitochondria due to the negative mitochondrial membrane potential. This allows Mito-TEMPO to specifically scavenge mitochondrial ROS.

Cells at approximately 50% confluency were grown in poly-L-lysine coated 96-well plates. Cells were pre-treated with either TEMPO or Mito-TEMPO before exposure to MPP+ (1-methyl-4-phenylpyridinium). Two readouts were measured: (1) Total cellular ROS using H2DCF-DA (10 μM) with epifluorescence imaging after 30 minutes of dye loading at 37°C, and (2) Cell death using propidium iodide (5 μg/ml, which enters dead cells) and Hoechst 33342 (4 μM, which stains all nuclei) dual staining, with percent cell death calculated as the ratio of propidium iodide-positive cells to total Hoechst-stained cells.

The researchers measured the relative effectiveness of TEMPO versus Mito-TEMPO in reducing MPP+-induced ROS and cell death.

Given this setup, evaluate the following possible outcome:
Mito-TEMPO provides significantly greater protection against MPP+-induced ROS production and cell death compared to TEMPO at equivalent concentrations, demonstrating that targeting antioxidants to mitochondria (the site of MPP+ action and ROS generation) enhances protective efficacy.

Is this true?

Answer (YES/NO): NO